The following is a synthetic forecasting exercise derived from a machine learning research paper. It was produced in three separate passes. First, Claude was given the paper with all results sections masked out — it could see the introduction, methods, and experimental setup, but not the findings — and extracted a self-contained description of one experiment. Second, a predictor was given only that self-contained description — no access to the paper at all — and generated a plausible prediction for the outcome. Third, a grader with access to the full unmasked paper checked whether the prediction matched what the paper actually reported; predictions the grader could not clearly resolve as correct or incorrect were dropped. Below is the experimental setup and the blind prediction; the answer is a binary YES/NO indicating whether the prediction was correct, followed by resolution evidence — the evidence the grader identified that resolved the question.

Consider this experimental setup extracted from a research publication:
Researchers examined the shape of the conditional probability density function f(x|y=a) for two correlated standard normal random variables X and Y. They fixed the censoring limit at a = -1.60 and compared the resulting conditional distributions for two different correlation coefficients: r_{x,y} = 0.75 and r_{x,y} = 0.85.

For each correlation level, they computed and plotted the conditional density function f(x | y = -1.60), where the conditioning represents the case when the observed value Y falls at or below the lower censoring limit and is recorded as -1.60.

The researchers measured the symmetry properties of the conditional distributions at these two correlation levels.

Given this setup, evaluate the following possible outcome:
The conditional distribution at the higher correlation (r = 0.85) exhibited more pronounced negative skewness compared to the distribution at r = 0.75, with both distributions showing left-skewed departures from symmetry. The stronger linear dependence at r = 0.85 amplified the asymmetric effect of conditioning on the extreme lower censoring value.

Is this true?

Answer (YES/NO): NO